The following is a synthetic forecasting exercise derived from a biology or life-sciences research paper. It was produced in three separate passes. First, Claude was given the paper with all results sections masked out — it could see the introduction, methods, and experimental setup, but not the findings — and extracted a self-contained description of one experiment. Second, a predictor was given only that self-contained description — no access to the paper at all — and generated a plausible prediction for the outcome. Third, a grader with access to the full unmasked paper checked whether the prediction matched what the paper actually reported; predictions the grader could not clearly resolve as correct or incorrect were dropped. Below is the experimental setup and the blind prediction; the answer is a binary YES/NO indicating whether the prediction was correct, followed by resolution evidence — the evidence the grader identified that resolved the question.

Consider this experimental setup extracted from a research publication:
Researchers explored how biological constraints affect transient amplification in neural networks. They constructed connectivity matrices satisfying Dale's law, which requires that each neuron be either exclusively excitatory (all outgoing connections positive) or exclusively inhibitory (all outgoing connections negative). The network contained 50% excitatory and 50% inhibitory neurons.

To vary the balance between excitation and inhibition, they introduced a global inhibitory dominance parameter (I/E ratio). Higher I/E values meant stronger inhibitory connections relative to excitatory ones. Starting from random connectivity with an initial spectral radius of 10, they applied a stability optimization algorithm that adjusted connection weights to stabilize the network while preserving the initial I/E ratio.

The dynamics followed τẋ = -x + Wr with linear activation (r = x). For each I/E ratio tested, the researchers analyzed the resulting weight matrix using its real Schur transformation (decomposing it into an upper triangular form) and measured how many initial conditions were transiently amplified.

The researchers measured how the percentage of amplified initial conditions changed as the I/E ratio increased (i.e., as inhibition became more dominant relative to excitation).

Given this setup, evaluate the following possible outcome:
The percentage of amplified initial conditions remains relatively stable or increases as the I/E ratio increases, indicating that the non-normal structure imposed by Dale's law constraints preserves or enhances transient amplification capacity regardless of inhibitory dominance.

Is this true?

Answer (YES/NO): YES